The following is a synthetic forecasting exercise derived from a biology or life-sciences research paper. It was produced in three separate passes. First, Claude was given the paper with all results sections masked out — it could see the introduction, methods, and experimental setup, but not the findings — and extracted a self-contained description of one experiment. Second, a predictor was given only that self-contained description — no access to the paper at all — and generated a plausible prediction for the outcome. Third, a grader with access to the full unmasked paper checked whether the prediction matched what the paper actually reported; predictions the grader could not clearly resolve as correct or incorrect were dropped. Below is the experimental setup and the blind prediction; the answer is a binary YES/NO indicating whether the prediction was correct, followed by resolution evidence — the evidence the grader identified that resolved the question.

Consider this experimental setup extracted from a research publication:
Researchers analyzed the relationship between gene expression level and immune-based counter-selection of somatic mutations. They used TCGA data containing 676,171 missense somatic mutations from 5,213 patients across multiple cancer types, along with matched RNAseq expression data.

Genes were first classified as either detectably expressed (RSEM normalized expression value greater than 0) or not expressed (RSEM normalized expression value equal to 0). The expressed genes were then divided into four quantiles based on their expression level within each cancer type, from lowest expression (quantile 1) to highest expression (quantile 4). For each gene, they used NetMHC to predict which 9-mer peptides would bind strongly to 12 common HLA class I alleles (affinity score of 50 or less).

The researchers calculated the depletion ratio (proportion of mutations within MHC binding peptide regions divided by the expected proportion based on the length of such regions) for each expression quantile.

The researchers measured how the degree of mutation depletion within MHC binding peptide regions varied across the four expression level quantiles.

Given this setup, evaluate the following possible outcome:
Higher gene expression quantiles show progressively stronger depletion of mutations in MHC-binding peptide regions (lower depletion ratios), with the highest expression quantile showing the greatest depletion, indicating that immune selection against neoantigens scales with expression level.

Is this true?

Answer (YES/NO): YES